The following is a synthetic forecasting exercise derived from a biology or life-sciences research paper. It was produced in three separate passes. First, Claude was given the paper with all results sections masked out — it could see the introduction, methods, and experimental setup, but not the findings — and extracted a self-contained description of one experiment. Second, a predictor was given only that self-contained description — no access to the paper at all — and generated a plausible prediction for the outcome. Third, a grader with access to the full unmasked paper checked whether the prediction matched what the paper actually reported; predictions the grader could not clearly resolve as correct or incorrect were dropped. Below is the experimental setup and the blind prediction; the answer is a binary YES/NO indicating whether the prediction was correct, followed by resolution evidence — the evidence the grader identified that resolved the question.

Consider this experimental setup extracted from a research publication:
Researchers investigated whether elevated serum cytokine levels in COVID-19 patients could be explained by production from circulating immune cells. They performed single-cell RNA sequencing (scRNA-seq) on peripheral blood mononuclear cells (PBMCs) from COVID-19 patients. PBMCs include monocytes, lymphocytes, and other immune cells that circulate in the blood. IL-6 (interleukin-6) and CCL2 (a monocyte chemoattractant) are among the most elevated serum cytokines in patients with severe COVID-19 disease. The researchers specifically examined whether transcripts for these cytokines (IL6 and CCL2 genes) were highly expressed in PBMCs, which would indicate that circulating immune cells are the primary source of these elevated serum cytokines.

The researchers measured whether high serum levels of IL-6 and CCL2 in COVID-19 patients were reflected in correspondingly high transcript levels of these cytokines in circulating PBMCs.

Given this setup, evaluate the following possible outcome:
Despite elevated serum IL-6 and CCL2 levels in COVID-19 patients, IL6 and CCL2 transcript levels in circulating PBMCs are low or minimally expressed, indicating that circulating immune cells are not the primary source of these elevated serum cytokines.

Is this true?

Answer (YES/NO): YES